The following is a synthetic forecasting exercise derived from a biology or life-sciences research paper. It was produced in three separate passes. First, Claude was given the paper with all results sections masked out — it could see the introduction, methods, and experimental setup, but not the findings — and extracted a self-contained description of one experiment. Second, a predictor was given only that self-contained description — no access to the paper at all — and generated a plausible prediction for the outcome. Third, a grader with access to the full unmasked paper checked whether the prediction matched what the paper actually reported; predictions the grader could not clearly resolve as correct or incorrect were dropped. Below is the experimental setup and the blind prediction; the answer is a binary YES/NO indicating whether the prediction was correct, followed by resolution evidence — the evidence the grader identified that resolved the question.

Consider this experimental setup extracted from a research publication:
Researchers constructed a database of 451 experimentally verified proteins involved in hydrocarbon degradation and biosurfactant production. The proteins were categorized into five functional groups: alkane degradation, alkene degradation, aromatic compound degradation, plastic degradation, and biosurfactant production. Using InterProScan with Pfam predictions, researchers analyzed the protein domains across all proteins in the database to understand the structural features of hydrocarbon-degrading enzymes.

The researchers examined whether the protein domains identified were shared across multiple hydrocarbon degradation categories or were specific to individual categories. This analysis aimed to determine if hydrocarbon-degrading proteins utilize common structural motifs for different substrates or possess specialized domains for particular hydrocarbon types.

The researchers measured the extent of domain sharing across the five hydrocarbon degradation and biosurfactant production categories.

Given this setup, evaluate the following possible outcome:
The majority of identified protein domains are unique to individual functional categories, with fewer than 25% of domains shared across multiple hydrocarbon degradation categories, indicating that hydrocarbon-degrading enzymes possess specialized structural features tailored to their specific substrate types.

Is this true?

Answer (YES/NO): YES